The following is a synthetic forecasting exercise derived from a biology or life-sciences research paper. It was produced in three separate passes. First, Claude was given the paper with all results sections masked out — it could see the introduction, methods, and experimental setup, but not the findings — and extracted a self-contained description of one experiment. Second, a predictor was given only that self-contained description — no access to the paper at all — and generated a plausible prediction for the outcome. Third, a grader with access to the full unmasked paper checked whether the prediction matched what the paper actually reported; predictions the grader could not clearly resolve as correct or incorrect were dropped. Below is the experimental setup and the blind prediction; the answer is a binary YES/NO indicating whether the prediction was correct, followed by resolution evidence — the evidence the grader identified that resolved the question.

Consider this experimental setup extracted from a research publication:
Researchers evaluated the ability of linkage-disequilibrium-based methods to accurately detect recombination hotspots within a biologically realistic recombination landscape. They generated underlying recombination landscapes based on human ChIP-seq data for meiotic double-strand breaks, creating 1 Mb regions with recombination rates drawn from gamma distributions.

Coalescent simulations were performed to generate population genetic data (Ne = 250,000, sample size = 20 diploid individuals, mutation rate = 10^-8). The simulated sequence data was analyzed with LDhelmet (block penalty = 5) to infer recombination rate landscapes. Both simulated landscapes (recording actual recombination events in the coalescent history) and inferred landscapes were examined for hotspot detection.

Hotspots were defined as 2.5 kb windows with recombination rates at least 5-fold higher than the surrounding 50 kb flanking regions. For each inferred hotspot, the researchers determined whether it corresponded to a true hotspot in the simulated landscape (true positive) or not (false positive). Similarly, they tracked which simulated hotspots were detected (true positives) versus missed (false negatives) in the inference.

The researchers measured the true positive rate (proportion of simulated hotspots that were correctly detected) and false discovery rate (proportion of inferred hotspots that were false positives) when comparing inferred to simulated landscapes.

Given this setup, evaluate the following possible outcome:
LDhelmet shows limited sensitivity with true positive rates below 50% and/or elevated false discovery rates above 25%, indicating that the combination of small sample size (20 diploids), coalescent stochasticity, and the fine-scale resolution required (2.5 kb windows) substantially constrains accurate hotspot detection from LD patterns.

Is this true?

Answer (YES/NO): NO